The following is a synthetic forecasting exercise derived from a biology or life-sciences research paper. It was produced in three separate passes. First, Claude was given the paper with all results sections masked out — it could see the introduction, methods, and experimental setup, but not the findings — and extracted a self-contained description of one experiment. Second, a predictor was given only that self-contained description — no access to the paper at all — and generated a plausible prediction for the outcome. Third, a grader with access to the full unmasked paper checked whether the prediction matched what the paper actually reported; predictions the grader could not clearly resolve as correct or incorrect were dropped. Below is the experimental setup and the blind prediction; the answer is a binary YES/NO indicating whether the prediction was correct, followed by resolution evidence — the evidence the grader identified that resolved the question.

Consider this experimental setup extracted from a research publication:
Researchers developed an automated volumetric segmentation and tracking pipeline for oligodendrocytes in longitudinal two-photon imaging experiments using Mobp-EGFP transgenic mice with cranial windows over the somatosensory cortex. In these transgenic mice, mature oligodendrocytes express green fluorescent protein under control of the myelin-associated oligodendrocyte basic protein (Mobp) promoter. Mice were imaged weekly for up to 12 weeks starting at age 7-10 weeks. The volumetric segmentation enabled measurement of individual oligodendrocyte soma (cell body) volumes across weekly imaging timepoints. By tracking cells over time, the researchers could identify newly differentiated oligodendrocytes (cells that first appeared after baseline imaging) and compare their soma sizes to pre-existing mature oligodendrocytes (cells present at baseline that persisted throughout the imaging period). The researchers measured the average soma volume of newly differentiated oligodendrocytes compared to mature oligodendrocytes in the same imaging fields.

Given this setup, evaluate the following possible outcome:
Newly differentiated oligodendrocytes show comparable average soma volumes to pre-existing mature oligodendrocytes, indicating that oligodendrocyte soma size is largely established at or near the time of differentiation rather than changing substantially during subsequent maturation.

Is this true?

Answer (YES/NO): NO